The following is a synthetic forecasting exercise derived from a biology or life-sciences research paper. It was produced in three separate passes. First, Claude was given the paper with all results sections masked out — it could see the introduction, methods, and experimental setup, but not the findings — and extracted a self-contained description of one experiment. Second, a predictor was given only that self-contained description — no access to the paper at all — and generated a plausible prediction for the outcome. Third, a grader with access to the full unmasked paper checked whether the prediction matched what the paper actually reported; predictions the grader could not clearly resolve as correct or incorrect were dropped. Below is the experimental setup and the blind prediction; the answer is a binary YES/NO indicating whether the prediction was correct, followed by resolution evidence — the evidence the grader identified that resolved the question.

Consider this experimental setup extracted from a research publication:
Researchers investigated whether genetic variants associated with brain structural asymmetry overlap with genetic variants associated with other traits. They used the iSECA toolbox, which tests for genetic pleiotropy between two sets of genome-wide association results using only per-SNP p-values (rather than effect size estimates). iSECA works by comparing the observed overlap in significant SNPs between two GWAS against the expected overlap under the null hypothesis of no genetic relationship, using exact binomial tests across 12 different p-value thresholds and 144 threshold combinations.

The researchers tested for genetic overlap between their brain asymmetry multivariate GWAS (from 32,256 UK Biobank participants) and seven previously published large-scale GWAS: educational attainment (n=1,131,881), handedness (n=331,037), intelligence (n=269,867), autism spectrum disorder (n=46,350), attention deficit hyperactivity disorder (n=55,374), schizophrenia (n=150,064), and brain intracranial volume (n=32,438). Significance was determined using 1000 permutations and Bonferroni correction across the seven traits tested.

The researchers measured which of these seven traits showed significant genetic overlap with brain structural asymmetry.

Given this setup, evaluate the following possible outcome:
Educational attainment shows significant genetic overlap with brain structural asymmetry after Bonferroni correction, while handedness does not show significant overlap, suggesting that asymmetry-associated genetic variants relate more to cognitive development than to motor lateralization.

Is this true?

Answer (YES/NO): YES